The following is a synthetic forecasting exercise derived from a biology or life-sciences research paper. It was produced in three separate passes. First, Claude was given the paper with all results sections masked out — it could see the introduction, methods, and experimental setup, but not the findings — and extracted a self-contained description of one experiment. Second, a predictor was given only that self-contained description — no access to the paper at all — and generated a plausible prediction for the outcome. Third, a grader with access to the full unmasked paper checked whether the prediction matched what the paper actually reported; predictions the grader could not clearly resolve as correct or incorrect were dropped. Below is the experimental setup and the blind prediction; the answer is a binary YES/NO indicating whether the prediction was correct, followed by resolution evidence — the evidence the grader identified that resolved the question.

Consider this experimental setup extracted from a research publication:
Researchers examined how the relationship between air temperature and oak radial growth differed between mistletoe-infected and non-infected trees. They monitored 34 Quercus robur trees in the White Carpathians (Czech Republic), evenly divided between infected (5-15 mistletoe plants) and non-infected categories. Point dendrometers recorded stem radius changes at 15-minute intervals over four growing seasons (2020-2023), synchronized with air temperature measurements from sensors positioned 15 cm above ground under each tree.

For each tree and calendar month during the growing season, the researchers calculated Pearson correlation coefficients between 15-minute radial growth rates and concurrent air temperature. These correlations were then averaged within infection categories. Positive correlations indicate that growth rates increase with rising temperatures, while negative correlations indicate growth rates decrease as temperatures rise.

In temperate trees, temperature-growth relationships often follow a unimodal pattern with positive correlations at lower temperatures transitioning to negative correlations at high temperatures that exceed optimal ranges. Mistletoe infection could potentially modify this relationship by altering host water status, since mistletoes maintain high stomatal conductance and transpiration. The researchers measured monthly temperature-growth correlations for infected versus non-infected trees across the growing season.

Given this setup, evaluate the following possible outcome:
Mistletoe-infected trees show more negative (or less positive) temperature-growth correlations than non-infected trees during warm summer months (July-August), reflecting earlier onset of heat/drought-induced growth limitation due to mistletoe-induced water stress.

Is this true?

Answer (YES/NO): NO